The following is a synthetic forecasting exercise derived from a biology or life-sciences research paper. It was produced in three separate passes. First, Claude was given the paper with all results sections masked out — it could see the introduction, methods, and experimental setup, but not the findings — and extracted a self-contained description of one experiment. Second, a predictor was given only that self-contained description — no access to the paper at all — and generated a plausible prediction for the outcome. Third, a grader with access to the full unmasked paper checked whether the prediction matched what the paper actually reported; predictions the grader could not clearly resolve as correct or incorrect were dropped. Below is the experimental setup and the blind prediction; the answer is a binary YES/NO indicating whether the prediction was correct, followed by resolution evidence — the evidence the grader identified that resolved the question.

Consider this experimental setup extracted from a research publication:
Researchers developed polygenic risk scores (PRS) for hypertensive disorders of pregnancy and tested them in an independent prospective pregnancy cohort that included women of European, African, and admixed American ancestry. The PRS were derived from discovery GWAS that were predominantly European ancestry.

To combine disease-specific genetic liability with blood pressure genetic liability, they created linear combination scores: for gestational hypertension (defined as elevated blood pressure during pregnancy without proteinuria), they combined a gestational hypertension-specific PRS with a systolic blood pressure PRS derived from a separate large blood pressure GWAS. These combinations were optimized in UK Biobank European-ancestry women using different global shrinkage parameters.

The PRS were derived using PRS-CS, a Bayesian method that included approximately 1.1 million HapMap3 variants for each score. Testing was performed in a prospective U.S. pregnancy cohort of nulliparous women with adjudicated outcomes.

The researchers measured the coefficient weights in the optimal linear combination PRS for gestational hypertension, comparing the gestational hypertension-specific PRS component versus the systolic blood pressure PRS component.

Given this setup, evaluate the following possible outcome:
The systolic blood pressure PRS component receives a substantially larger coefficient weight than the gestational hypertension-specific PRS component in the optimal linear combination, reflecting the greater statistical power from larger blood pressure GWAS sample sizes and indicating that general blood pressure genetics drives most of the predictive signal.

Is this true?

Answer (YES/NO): YES